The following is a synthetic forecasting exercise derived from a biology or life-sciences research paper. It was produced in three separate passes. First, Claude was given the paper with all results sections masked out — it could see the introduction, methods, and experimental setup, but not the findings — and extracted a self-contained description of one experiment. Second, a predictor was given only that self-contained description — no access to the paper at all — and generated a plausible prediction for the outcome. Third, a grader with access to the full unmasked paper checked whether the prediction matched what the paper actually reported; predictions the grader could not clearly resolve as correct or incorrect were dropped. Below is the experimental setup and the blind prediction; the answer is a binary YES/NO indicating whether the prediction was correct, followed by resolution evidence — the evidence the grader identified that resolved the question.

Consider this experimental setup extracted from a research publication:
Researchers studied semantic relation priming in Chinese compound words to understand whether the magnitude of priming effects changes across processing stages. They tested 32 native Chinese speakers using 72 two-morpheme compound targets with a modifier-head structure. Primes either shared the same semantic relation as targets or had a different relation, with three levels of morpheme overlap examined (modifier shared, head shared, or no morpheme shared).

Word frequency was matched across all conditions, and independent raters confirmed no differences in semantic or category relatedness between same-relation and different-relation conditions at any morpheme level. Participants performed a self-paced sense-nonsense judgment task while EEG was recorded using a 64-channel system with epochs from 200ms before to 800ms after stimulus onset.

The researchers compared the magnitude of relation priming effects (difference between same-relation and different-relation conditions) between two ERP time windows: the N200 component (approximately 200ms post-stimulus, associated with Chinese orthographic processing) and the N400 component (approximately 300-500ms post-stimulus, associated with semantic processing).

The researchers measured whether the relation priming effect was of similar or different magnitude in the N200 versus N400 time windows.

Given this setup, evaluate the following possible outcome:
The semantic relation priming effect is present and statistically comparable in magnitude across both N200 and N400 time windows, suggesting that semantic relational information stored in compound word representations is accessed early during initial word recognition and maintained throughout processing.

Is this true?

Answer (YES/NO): NO